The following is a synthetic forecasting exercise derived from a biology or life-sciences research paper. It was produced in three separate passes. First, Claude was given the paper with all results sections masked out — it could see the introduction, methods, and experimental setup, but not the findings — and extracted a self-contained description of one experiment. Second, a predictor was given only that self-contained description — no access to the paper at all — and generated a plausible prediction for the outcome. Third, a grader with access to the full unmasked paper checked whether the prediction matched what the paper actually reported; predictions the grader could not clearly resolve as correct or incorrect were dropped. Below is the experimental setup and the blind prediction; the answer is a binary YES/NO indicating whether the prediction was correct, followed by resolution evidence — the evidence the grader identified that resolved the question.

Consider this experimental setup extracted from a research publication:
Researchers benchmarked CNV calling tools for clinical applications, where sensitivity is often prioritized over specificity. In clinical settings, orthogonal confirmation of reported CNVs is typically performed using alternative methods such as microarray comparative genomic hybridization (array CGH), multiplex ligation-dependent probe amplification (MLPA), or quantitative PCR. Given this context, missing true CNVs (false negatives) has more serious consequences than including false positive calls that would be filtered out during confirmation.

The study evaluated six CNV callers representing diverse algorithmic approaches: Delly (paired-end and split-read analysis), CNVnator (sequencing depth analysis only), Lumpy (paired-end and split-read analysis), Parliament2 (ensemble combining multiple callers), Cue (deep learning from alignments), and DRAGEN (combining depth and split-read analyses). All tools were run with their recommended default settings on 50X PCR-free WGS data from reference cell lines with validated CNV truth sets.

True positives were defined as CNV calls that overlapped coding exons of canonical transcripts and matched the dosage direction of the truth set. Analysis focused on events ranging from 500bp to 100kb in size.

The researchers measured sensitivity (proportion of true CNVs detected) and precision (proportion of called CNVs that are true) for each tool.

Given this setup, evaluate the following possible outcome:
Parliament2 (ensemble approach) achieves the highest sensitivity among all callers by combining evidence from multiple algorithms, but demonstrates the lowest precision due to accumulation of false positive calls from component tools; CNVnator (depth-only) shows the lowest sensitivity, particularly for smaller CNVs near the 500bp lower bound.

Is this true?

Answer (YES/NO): NO